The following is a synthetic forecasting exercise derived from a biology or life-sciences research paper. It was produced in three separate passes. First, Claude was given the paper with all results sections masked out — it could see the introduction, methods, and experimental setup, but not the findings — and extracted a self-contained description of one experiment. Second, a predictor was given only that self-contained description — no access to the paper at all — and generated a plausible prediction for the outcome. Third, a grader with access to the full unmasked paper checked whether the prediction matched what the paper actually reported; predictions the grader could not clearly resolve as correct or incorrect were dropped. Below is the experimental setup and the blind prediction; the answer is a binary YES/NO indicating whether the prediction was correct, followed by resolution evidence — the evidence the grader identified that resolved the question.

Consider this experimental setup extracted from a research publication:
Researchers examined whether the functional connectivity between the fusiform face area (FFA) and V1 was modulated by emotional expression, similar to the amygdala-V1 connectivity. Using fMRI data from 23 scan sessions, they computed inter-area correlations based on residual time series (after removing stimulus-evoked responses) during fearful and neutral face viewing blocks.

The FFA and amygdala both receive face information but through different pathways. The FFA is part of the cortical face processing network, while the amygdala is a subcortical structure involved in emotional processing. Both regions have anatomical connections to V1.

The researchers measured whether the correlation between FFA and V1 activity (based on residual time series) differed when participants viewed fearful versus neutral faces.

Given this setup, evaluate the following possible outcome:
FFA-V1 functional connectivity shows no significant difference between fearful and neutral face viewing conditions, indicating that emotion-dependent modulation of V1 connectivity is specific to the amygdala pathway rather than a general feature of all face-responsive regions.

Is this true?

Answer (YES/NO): YES